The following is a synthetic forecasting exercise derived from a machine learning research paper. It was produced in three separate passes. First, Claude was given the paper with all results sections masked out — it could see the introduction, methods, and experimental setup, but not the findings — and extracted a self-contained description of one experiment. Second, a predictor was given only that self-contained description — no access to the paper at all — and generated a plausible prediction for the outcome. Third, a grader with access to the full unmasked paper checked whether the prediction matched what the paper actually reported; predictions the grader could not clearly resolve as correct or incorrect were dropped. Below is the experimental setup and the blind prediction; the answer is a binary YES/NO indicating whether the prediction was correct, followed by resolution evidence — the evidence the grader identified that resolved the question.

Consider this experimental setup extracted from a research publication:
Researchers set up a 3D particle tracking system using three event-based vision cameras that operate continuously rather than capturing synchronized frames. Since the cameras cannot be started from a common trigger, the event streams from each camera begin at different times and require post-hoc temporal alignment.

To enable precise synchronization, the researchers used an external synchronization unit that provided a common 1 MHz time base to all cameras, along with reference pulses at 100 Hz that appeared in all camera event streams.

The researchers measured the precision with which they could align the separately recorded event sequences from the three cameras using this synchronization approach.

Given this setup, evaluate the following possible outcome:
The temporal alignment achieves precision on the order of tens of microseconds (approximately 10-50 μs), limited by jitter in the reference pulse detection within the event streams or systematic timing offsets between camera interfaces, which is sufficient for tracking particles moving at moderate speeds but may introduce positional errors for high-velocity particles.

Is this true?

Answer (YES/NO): NO